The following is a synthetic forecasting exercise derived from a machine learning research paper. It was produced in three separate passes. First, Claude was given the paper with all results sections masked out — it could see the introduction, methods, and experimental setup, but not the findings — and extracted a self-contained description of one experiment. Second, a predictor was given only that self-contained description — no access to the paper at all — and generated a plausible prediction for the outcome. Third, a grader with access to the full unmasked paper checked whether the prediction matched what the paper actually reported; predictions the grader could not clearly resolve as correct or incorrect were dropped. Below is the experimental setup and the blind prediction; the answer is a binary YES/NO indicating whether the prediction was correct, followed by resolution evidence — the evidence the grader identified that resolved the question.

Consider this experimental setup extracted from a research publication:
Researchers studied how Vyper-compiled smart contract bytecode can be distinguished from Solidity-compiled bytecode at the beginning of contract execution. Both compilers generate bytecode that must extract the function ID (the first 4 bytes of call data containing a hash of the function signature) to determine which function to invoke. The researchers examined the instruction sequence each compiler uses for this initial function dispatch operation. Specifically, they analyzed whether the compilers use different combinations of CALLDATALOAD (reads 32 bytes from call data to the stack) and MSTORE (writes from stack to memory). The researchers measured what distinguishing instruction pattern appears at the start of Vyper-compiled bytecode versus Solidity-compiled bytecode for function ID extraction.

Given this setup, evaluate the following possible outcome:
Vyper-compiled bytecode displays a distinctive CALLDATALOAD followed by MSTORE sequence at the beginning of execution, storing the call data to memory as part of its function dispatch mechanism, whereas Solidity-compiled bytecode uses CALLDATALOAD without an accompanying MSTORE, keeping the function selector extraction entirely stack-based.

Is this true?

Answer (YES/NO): YES